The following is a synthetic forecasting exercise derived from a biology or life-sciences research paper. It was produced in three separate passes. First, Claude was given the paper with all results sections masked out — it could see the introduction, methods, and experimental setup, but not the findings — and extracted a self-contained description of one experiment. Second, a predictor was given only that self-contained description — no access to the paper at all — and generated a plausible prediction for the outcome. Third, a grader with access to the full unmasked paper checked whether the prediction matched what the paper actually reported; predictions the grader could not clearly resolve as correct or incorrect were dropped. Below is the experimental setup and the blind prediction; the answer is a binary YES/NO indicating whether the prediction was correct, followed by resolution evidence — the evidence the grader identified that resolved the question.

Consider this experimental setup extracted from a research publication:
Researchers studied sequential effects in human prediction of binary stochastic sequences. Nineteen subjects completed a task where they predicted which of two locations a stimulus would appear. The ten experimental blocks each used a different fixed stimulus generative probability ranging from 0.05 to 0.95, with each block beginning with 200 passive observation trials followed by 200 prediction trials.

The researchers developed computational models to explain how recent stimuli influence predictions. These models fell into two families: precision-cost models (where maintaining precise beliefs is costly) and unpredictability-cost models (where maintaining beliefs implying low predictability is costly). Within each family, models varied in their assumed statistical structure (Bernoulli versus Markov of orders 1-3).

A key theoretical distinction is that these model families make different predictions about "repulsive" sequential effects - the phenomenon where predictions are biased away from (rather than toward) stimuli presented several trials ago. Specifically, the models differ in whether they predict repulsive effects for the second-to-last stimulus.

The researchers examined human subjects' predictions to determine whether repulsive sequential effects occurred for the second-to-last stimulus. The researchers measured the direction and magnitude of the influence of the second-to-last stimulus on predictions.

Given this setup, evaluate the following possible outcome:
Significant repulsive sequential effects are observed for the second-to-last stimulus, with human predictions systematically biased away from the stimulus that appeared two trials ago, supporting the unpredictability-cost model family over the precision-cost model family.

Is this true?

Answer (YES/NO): NO